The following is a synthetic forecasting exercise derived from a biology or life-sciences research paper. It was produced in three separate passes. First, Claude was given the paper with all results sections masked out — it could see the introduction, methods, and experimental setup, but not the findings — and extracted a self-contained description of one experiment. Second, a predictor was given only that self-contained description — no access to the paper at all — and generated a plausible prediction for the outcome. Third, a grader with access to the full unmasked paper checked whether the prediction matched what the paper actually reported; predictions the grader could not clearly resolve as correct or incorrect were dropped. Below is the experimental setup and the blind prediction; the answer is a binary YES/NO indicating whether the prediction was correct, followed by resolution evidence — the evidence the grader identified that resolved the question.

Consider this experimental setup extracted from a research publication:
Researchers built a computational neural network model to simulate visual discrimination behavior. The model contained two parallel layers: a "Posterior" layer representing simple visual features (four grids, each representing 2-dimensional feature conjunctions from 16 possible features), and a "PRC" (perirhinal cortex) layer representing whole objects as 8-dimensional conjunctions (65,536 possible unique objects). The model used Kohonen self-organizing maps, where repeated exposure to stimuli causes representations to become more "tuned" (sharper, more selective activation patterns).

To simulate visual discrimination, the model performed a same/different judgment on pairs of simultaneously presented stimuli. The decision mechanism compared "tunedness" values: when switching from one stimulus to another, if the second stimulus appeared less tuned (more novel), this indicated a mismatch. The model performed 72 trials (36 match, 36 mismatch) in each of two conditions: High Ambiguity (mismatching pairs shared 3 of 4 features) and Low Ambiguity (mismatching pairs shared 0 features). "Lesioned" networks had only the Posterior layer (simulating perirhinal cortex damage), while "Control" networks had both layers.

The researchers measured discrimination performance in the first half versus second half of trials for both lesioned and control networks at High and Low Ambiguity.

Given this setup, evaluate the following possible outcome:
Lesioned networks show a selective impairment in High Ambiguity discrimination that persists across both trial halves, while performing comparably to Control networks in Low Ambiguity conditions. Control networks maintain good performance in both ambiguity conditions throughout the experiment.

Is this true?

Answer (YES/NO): NO